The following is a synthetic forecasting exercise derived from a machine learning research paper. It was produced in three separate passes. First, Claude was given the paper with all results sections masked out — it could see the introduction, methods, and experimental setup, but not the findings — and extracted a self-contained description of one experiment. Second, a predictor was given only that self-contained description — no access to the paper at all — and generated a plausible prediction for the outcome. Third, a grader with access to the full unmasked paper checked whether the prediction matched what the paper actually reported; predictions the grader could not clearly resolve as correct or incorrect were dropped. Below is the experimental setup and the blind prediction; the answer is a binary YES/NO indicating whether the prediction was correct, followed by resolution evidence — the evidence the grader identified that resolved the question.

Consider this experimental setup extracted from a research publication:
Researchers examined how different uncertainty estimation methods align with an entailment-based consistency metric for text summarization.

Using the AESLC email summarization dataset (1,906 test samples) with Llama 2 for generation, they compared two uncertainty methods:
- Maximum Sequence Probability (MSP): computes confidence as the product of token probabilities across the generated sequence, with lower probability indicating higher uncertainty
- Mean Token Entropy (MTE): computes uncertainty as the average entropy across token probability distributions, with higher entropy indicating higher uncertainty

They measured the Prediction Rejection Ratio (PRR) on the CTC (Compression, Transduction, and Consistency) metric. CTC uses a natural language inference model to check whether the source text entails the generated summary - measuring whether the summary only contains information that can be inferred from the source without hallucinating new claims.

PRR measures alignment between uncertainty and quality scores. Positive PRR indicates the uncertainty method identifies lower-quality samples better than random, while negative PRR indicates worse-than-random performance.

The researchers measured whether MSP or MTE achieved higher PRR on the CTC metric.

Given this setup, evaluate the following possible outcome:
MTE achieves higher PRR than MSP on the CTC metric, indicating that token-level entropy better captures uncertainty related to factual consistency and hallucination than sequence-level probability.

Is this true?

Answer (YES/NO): NO